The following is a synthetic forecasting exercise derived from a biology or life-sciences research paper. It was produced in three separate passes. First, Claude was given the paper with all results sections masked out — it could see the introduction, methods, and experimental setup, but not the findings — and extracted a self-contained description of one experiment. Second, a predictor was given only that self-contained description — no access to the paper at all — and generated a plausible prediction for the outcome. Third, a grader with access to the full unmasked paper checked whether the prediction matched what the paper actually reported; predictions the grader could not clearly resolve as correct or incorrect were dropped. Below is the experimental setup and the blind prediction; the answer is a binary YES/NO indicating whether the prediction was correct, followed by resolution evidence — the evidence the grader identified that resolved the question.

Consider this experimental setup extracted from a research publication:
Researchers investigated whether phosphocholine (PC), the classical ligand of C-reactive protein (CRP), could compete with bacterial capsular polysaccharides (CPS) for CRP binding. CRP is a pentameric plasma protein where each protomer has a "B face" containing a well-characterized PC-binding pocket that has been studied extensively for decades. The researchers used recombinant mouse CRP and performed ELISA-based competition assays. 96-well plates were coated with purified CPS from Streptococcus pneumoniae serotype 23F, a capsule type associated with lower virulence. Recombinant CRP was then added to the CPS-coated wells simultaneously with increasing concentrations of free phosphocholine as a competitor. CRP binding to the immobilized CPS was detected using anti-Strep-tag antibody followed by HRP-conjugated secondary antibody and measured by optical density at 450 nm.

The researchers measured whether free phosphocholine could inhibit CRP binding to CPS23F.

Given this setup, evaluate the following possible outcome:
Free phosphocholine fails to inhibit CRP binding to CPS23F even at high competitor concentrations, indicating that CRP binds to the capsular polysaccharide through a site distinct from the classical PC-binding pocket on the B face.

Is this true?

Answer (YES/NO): NO